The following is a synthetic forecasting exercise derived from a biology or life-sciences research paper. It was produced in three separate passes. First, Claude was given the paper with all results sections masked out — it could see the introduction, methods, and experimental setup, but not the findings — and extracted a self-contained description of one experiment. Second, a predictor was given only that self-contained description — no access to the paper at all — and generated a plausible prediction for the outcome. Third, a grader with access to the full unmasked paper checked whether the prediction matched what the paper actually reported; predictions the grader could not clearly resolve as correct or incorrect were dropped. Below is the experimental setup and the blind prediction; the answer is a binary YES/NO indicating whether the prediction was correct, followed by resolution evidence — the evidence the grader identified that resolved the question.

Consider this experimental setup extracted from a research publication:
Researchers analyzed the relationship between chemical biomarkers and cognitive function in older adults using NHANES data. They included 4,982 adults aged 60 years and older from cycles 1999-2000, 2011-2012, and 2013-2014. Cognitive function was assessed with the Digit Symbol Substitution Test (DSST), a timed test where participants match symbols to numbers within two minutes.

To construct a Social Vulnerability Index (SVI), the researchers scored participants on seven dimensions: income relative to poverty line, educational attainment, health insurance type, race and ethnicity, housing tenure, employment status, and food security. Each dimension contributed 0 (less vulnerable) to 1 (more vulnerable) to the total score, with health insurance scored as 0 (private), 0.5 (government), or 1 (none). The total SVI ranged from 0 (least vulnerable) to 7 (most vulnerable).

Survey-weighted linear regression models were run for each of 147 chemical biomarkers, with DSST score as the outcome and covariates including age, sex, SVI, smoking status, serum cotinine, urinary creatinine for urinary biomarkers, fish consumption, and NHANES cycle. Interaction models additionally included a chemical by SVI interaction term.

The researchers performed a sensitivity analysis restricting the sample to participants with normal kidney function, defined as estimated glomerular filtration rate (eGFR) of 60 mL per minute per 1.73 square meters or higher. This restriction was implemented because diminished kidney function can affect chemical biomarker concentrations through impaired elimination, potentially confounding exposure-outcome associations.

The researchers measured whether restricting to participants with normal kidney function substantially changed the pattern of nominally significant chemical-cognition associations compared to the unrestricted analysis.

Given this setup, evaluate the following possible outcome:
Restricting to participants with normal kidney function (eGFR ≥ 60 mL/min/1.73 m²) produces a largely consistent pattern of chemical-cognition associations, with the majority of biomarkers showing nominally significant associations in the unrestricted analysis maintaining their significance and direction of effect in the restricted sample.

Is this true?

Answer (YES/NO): YES